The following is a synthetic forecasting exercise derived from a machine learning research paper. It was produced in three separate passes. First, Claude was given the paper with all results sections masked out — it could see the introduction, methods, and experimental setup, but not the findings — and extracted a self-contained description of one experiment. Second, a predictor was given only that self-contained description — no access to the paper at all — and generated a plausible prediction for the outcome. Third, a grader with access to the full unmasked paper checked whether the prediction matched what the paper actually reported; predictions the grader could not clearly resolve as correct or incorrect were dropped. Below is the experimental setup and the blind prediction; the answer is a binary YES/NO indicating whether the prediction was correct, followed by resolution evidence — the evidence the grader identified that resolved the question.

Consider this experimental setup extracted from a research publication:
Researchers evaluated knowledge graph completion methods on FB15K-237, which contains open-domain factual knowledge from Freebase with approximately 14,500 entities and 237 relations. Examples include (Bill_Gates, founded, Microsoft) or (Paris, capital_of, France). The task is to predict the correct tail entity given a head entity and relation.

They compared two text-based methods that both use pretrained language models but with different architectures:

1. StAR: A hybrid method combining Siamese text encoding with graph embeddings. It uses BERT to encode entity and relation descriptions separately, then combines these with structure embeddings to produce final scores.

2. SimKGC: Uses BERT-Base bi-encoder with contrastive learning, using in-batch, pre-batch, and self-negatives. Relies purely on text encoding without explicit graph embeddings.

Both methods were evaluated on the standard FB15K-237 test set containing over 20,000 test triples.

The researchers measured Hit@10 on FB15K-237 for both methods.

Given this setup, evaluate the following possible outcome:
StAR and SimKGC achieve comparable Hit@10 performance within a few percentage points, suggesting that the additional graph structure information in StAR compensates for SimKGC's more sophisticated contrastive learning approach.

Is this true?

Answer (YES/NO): NO